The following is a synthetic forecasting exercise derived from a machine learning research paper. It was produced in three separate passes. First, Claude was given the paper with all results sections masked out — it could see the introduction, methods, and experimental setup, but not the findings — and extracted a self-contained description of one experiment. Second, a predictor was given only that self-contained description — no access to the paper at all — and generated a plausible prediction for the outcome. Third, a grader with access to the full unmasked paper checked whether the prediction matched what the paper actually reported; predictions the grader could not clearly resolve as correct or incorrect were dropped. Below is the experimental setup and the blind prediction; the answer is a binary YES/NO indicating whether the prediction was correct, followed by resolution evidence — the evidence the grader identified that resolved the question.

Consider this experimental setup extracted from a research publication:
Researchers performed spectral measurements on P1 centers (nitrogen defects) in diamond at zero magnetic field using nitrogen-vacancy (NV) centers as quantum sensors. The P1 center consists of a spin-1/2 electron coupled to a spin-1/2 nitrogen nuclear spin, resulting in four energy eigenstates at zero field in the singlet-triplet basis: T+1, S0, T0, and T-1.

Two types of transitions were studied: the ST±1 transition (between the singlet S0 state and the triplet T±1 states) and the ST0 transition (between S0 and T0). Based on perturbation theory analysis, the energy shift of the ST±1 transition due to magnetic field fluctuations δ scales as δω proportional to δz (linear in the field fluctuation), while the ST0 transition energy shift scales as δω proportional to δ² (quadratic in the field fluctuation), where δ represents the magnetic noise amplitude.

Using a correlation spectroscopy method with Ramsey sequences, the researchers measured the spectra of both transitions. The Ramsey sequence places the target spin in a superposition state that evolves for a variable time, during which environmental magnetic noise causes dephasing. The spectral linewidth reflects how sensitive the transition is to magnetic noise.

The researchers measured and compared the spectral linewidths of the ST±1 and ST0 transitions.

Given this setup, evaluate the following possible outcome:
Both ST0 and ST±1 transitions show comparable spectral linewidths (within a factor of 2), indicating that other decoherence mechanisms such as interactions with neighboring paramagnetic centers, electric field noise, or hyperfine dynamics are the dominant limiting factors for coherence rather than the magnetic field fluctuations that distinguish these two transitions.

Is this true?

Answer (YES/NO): NO